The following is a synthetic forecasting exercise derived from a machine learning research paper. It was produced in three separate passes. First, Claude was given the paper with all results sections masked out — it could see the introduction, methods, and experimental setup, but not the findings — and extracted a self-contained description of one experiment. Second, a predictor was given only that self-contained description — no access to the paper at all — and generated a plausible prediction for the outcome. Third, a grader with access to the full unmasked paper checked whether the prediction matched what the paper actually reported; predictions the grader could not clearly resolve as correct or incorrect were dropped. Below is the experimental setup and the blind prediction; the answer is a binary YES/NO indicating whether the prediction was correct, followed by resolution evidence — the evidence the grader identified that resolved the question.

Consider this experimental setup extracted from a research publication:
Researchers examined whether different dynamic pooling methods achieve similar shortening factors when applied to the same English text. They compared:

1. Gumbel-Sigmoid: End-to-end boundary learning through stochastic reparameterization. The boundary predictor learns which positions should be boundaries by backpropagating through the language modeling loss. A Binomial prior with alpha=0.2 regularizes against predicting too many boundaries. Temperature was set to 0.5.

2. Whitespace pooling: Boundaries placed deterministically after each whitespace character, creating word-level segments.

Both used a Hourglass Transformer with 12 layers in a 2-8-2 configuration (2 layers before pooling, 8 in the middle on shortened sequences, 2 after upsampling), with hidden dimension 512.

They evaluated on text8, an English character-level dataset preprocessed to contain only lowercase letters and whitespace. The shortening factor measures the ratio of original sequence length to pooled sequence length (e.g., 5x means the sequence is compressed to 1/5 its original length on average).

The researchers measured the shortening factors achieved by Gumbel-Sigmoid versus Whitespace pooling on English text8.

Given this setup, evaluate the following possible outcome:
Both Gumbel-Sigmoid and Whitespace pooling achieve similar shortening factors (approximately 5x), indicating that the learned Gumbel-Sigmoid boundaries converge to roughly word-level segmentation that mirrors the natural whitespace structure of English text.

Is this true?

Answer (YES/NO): NO